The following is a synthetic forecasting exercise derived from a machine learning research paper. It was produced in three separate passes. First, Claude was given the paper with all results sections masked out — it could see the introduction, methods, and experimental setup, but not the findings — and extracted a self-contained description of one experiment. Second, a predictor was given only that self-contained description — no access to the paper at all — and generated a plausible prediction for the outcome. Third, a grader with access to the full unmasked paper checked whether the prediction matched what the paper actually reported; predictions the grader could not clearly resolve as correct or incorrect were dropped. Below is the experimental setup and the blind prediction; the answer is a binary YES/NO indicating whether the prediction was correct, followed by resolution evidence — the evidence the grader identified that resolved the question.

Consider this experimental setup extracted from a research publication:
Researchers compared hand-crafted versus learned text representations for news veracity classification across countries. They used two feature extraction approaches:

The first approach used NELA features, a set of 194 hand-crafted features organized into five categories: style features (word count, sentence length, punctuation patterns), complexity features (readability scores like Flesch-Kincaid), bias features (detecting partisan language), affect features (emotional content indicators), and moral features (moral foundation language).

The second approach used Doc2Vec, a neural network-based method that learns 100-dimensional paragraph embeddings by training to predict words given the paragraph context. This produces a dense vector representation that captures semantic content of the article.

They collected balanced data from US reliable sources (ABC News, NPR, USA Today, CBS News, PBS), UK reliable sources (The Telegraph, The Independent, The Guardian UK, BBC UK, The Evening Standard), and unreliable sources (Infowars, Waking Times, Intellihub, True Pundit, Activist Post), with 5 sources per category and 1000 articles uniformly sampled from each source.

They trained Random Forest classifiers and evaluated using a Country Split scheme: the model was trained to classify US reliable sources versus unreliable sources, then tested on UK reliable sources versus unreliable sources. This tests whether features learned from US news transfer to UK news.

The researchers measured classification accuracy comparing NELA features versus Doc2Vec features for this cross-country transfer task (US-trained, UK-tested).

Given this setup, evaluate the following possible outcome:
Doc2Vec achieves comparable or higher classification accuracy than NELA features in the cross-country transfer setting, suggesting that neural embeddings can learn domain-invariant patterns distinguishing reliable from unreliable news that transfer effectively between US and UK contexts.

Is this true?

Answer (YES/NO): YES